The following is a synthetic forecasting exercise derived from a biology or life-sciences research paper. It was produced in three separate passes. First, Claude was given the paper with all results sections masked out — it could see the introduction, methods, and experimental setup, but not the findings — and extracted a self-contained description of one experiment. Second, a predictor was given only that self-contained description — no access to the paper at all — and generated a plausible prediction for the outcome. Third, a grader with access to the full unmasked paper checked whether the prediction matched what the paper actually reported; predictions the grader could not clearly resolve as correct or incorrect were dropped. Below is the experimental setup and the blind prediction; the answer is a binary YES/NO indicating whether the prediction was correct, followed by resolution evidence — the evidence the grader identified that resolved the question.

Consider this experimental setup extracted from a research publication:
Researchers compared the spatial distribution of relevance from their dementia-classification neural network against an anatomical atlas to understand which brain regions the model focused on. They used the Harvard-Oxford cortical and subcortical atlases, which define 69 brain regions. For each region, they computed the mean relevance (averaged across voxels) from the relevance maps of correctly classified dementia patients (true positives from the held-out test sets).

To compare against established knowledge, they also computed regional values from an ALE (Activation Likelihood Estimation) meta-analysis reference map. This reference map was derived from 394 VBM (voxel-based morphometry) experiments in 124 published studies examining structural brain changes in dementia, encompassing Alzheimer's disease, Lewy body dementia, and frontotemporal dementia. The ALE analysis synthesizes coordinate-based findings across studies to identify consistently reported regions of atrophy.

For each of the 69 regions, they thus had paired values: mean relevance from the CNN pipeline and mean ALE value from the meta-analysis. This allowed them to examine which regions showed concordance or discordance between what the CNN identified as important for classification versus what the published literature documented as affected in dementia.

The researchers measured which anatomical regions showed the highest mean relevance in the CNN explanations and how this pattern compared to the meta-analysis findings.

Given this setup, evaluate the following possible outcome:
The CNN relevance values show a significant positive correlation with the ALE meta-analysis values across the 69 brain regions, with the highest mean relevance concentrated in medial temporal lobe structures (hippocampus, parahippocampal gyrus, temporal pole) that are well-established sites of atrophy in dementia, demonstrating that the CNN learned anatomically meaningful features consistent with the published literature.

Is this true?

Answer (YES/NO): NO